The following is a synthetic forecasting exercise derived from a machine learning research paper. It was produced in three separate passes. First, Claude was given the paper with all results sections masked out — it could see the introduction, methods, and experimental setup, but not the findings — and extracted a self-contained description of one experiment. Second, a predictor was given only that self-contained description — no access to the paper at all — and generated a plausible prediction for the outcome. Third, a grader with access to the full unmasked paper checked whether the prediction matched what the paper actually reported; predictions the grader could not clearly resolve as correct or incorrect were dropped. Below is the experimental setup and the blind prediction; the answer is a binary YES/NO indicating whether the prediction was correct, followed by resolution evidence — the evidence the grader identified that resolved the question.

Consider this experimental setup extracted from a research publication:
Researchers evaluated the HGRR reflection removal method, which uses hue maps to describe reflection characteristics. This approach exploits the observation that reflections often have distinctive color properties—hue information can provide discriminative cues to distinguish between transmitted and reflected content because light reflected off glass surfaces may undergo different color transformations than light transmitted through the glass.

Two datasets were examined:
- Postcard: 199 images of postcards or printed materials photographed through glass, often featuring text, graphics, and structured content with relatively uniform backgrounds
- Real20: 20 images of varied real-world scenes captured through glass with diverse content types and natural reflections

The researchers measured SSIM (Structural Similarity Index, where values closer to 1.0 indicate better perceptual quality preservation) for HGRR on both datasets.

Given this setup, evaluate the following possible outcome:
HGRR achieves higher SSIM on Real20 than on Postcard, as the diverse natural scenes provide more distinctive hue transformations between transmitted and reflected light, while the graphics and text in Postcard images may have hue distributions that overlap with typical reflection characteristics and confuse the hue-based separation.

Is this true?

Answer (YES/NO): NO